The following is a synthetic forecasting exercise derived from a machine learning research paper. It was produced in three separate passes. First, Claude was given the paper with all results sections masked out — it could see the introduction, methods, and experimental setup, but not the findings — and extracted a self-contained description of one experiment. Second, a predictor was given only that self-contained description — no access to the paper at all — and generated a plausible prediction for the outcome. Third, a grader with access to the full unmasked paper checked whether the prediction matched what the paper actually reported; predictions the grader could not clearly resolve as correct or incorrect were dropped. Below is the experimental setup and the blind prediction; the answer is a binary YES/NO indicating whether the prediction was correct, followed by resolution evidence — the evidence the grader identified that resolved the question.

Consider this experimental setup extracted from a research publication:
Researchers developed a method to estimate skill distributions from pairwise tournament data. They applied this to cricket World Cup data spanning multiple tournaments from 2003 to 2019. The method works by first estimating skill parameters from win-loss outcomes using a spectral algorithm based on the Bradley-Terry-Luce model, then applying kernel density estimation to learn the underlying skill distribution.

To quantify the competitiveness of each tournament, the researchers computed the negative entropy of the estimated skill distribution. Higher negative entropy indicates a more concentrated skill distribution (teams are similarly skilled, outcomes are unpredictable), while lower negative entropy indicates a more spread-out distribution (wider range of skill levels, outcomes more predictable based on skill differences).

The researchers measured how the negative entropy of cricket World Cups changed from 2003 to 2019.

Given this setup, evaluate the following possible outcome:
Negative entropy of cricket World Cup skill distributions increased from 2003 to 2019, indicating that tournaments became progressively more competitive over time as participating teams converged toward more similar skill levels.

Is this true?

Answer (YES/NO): NO